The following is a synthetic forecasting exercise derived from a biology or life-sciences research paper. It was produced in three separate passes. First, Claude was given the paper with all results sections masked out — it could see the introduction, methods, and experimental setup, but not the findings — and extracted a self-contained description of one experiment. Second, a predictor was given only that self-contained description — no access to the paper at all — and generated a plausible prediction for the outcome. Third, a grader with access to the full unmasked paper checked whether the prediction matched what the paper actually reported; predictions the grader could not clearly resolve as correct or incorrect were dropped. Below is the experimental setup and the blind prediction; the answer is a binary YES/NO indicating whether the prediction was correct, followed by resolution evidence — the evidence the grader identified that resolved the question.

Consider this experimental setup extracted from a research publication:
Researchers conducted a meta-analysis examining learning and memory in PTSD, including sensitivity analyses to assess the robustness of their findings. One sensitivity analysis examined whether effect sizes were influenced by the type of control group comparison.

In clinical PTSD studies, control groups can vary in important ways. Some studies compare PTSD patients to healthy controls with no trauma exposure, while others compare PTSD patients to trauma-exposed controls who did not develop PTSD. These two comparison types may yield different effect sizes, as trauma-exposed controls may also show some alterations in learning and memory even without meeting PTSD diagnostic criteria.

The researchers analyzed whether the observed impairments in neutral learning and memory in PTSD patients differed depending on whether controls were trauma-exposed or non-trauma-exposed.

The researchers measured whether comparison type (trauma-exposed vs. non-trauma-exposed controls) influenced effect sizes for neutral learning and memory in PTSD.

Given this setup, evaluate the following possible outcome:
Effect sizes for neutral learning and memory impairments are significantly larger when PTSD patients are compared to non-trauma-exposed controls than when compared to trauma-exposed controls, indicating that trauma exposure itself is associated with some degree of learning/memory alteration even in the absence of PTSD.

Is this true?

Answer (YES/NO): NO